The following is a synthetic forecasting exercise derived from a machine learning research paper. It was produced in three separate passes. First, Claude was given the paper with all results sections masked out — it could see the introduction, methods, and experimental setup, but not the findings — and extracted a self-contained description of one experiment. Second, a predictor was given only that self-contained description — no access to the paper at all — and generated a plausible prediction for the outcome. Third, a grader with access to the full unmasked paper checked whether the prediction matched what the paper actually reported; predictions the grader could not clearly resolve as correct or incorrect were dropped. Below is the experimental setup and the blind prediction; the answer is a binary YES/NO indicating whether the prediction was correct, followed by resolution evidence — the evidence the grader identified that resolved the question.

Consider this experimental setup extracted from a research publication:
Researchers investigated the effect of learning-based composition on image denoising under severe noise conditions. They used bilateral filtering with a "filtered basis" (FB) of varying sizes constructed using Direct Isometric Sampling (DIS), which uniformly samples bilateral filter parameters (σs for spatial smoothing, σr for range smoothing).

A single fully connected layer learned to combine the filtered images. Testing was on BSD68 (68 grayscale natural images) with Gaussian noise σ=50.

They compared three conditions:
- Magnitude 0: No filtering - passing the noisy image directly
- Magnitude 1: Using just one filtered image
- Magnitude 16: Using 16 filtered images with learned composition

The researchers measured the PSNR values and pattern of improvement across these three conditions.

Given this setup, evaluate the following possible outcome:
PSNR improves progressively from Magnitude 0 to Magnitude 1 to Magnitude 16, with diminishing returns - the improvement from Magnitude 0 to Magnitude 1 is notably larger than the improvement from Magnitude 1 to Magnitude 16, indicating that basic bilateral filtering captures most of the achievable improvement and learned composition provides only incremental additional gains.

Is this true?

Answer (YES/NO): YES